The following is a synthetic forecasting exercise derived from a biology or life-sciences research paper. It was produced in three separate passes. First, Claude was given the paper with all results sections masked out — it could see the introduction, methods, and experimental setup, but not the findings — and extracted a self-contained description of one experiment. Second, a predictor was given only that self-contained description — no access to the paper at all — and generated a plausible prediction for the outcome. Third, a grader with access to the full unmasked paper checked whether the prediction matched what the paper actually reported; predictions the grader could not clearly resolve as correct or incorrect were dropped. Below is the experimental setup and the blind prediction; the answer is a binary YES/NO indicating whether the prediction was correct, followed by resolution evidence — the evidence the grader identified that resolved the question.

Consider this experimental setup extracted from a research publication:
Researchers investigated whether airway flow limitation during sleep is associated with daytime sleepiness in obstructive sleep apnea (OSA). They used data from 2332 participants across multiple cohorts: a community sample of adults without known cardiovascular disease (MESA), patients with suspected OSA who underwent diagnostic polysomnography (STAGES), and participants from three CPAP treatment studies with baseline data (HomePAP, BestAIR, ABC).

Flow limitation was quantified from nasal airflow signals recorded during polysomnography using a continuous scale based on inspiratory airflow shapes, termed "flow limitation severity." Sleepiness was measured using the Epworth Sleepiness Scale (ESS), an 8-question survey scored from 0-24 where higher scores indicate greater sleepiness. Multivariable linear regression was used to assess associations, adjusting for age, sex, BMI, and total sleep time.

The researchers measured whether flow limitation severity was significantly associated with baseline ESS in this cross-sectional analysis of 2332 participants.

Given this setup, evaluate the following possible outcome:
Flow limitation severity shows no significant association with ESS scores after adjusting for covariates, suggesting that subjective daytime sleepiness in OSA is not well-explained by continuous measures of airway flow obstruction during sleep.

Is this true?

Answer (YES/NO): NO